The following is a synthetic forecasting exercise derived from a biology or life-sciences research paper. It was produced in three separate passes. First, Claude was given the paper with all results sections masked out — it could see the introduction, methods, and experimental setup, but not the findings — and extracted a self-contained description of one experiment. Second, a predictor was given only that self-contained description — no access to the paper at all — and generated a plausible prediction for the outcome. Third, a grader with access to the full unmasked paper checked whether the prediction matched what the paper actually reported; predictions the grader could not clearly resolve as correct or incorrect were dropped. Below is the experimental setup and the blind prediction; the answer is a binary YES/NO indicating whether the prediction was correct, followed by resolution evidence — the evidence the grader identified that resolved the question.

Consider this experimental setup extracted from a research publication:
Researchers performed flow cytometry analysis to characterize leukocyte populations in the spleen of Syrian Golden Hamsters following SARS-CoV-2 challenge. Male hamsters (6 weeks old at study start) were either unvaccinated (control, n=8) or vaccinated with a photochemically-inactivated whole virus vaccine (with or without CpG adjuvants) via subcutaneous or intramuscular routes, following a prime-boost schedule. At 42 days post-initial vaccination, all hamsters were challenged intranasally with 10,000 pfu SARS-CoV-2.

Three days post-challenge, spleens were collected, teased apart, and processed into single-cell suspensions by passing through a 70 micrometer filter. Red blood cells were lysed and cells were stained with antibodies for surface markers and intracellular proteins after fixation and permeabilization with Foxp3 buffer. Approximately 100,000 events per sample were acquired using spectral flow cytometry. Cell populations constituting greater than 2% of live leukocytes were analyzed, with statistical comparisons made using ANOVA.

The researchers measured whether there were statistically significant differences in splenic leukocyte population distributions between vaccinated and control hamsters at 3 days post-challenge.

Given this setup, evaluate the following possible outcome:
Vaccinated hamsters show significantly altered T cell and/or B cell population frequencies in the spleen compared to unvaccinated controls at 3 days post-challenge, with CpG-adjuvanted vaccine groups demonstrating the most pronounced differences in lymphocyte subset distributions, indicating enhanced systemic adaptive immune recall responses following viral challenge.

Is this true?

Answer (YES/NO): NO